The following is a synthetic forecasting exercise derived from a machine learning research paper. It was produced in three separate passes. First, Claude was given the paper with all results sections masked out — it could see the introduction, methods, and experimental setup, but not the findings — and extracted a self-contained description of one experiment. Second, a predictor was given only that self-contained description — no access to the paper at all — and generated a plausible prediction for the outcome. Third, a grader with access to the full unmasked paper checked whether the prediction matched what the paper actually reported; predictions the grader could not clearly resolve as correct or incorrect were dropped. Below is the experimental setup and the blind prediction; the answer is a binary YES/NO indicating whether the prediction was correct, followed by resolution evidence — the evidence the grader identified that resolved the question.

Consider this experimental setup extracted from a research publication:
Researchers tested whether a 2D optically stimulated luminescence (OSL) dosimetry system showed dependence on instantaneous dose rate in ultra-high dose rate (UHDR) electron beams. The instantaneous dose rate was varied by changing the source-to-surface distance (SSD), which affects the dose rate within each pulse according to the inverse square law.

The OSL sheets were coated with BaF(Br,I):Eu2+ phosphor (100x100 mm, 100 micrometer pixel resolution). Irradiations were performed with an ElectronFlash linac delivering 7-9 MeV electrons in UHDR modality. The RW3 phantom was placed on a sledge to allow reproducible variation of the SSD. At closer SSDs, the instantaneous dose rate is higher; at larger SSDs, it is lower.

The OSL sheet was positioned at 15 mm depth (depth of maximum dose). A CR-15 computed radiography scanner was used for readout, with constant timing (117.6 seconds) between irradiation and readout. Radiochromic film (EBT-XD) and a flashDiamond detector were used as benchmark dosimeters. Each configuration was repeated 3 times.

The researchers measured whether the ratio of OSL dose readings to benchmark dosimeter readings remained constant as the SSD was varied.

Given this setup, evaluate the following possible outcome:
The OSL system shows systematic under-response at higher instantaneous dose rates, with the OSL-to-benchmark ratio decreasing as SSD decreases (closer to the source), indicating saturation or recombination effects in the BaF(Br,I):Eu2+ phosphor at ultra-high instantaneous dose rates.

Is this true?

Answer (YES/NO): NO